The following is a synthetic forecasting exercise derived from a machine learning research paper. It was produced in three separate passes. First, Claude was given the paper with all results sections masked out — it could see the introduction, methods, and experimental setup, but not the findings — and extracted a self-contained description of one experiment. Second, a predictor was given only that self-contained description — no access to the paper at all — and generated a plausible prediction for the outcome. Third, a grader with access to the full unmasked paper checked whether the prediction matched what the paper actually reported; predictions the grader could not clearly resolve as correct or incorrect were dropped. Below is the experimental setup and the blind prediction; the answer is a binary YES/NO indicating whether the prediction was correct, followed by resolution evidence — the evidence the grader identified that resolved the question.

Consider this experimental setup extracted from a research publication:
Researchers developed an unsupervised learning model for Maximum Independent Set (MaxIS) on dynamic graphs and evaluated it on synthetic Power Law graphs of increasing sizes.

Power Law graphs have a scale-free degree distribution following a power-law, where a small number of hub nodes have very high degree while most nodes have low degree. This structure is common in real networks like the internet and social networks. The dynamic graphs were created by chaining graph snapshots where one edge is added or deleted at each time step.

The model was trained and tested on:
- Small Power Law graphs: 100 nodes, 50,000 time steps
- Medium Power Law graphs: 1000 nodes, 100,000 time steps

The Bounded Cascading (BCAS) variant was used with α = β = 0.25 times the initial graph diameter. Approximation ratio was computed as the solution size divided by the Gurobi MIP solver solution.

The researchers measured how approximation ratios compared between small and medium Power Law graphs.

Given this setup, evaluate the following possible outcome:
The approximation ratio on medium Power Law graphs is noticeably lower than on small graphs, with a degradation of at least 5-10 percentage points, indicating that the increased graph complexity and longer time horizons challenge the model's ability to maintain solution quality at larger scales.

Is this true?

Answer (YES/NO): NO